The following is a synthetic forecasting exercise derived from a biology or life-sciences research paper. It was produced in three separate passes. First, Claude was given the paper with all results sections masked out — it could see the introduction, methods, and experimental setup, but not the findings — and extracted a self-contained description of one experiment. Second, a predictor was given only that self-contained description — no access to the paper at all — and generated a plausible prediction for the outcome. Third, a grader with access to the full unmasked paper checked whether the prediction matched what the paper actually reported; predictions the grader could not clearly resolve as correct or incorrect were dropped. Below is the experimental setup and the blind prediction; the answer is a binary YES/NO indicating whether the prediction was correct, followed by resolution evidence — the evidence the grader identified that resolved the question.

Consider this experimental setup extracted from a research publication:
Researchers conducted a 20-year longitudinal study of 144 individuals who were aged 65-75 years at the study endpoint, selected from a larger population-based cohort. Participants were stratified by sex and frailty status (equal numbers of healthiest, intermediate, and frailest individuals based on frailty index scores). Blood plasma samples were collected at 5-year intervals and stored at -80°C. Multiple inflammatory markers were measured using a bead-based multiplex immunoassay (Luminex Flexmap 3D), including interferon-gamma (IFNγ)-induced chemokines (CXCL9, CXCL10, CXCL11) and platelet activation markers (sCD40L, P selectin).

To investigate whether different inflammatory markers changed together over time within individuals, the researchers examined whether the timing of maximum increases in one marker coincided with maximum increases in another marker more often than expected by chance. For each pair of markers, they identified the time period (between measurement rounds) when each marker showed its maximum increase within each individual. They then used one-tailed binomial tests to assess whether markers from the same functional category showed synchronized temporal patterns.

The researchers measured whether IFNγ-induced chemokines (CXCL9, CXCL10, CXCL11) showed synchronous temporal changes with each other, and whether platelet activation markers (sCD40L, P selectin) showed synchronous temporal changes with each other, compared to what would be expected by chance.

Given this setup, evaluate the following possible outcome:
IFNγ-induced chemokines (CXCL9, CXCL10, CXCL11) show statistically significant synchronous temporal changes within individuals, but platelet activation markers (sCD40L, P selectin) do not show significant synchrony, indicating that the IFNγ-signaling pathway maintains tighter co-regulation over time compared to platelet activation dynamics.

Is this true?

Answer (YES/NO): NO